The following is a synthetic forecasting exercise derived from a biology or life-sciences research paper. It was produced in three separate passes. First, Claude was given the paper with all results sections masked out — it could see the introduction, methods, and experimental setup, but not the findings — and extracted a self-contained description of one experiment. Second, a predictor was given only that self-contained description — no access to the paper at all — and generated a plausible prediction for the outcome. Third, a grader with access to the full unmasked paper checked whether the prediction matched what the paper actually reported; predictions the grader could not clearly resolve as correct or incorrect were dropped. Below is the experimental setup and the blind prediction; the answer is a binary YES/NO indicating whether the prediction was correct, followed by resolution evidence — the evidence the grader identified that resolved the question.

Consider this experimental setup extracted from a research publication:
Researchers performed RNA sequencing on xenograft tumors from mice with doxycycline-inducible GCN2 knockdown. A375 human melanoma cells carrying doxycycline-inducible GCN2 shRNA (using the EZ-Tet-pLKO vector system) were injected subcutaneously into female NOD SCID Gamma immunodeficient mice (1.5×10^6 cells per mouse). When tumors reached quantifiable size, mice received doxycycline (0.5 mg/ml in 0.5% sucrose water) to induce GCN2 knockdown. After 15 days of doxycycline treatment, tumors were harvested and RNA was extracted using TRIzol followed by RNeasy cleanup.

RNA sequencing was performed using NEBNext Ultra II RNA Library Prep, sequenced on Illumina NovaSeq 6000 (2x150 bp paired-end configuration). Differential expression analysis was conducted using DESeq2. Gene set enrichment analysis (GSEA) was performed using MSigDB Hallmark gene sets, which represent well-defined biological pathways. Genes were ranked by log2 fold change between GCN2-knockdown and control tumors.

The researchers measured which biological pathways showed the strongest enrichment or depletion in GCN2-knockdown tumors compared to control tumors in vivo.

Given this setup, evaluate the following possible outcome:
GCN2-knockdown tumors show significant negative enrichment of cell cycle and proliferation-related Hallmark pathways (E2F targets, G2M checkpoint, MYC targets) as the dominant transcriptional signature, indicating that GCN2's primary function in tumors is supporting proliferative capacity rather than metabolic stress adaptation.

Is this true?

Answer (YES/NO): NO